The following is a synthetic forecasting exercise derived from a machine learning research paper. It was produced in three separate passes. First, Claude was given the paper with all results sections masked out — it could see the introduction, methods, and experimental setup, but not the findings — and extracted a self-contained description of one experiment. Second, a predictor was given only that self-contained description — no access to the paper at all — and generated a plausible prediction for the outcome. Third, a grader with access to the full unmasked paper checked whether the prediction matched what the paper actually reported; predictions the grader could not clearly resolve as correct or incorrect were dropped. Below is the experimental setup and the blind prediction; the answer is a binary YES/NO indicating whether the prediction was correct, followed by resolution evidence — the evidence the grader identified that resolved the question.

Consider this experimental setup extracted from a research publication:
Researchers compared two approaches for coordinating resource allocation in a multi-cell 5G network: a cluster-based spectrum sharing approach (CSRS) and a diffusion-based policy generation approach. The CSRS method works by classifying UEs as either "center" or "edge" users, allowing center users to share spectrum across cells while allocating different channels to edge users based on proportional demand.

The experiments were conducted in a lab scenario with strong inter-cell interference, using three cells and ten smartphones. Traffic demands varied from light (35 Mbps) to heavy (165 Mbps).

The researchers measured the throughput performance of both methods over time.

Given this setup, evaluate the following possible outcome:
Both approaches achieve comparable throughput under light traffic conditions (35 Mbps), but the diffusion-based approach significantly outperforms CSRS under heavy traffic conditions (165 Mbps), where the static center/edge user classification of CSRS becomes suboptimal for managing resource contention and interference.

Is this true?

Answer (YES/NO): NO